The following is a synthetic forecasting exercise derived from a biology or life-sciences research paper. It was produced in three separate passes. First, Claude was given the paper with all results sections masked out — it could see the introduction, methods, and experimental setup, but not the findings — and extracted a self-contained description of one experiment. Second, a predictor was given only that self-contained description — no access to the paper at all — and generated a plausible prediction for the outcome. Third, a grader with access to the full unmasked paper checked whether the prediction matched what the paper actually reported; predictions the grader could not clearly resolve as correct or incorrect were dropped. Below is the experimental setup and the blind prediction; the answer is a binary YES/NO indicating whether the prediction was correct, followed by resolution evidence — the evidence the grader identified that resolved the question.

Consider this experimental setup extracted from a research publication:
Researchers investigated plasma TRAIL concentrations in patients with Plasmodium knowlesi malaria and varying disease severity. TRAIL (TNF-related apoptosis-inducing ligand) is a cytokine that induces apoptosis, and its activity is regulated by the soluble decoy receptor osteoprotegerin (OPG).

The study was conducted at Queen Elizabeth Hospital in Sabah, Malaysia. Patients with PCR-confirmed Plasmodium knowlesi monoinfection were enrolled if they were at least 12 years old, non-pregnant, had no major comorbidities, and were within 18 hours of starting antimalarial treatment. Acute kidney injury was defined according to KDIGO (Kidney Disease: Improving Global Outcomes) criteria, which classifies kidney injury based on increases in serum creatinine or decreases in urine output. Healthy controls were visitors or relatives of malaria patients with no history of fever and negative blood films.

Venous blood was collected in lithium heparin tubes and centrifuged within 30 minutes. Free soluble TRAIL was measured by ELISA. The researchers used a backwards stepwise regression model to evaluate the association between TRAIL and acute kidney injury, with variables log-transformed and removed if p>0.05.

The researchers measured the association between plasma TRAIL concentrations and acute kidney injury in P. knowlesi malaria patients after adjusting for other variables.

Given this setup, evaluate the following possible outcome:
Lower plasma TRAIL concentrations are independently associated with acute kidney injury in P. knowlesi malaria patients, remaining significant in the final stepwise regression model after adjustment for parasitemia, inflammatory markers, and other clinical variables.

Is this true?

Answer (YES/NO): NO